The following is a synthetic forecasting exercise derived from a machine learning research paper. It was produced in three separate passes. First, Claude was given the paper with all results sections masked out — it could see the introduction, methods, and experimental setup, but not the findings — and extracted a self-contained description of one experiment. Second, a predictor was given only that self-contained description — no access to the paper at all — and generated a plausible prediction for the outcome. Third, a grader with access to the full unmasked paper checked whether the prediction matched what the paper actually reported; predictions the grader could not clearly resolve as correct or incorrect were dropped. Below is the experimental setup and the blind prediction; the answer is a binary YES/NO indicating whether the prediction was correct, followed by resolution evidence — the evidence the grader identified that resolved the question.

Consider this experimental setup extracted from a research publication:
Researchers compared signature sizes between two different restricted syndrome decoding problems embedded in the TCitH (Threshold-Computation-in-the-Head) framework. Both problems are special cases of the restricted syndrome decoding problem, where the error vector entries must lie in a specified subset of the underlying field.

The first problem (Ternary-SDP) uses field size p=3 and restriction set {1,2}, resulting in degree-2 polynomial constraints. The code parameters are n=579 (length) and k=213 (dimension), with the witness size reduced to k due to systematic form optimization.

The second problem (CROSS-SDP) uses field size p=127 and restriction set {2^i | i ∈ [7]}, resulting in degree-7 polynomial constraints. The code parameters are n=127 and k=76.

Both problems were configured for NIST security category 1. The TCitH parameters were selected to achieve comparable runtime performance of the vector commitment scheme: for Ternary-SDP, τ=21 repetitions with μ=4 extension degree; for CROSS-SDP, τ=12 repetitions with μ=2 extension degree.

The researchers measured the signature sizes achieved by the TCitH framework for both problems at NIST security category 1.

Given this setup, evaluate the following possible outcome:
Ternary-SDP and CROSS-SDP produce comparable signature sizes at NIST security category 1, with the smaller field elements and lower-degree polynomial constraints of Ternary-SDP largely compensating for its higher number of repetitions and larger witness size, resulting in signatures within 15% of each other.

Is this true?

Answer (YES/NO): NO